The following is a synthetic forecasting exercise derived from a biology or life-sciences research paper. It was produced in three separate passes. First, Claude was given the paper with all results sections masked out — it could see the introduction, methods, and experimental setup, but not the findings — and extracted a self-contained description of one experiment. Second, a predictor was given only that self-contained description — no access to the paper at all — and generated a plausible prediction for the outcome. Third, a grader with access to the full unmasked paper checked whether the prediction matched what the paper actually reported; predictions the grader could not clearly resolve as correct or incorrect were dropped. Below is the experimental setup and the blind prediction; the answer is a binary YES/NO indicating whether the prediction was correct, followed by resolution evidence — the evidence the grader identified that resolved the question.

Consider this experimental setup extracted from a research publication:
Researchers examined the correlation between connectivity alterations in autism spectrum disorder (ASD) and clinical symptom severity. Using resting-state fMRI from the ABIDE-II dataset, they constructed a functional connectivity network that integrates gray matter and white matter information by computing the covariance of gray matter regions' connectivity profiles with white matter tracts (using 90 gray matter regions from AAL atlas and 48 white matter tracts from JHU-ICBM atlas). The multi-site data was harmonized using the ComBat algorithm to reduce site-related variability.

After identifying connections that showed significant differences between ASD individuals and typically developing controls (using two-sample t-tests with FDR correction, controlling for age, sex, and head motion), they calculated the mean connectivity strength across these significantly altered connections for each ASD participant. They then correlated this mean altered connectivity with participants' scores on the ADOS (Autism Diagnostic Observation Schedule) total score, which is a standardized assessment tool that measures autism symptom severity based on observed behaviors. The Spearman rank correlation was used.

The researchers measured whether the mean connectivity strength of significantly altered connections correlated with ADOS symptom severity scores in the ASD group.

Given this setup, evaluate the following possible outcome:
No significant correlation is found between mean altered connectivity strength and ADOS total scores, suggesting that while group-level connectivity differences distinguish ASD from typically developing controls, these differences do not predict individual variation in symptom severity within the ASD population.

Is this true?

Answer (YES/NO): NO